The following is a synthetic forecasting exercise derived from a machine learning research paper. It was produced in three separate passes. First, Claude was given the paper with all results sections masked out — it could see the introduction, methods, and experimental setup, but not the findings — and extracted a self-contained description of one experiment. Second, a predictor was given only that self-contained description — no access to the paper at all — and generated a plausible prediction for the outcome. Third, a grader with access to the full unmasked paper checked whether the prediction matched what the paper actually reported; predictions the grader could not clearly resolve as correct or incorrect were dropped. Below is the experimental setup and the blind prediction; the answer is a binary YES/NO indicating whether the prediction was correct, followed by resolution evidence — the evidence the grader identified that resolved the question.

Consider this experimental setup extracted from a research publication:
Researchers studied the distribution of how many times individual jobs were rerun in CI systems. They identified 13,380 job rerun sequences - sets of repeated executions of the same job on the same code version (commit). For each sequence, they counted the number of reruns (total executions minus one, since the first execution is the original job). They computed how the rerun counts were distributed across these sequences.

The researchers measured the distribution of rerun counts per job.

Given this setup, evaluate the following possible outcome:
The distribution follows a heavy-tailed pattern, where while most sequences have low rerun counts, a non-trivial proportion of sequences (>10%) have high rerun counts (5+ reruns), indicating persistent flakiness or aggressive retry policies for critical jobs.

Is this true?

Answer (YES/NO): NO